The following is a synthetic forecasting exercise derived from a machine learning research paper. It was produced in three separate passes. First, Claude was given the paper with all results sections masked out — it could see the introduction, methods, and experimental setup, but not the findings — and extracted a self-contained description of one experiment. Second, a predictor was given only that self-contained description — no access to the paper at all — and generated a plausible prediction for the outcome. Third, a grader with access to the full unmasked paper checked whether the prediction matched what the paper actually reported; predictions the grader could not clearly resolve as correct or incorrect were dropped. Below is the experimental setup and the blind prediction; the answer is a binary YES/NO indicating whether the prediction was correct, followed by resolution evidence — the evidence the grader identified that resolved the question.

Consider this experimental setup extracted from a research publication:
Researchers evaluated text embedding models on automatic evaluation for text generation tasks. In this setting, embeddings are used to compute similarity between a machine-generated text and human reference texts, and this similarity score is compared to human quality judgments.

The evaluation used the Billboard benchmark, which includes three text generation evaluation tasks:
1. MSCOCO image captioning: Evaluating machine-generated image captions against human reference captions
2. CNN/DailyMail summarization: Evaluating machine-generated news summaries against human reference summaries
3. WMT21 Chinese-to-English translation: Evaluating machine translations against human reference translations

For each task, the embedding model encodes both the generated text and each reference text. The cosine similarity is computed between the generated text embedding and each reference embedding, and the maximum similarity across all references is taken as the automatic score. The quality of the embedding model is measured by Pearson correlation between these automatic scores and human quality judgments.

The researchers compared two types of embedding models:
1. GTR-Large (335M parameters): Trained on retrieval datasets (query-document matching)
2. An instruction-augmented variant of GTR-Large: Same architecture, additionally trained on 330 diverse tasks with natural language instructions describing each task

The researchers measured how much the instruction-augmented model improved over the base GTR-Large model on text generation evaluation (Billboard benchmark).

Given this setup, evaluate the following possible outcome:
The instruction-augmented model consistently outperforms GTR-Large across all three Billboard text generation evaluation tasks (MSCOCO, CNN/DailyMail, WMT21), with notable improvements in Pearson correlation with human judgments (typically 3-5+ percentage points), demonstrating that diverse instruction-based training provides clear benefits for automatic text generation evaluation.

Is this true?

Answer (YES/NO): NO